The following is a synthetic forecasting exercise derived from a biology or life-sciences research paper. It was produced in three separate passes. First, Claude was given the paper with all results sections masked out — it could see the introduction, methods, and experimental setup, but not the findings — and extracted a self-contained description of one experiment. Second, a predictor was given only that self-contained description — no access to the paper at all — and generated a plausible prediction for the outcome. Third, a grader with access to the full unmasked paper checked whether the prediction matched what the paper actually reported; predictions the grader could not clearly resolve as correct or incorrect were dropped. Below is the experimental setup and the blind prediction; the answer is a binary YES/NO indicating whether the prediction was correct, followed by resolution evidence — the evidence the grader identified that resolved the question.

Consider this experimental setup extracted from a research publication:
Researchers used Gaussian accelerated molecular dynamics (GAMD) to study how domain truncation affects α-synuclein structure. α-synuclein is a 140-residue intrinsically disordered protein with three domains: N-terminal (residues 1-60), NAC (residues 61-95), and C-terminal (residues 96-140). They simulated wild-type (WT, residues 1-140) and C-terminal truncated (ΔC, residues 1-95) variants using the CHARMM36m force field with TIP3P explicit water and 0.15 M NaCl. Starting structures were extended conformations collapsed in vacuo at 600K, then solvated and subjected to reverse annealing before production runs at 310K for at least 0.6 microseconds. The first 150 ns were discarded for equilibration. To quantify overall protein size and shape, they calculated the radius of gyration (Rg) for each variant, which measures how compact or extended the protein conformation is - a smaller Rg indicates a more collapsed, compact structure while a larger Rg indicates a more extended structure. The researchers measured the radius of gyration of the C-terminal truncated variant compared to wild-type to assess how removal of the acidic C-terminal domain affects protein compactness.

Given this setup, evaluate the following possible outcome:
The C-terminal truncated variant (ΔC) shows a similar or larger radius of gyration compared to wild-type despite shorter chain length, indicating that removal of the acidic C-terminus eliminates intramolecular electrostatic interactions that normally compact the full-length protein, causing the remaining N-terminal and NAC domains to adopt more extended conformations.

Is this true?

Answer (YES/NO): NO